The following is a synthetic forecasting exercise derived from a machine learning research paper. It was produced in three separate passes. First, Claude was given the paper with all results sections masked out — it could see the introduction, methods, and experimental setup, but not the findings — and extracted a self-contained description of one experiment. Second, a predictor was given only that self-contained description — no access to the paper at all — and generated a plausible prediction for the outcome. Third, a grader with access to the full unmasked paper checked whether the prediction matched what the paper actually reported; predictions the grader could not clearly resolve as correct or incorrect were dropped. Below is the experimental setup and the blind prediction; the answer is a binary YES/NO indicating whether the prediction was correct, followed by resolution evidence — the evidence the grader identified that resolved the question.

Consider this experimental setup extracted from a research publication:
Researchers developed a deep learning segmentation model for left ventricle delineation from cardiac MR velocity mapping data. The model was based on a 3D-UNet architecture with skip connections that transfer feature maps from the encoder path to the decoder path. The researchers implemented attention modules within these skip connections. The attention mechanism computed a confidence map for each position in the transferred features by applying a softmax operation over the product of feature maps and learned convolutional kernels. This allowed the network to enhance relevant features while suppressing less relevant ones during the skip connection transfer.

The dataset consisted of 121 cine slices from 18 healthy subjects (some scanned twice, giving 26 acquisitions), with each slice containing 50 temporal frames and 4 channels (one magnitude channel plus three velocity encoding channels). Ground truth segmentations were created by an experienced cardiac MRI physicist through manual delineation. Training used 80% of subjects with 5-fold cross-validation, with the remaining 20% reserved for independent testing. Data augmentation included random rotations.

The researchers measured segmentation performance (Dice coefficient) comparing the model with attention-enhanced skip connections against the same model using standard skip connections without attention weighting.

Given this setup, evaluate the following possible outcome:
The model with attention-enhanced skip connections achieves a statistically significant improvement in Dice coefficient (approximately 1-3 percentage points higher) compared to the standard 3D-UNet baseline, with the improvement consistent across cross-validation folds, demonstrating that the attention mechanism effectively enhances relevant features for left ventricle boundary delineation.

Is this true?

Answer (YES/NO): NO